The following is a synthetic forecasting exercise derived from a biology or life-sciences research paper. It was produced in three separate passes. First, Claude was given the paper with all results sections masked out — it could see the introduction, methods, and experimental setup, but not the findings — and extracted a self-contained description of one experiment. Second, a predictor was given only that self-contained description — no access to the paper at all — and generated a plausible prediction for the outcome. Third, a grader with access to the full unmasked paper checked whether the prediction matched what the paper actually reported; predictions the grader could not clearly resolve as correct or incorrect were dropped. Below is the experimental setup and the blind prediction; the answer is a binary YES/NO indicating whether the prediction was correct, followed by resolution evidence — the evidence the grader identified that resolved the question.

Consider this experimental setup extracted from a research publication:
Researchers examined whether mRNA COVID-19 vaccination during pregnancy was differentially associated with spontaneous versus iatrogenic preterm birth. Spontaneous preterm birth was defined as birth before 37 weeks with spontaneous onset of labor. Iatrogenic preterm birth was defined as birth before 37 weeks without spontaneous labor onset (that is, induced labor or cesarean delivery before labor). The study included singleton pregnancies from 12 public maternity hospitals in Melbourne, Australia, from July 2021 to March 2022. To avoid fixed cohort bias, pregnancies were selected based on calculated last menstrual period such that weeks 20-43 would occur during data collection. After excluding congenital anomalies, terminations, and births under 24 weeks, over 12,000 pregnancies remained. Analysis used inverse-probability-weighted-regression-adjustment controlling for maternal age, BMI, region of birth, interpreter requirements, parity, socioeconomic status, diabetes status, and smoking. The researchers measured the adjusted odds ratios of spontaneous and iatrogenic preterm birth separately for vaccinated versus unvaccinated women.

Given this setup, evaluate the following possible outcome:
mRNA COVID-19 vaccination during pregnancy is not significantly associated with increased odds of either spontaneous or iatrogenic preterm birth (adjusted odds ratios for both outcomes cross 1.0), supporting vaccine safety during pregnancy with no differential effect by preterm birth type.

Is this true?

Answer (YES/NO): NO